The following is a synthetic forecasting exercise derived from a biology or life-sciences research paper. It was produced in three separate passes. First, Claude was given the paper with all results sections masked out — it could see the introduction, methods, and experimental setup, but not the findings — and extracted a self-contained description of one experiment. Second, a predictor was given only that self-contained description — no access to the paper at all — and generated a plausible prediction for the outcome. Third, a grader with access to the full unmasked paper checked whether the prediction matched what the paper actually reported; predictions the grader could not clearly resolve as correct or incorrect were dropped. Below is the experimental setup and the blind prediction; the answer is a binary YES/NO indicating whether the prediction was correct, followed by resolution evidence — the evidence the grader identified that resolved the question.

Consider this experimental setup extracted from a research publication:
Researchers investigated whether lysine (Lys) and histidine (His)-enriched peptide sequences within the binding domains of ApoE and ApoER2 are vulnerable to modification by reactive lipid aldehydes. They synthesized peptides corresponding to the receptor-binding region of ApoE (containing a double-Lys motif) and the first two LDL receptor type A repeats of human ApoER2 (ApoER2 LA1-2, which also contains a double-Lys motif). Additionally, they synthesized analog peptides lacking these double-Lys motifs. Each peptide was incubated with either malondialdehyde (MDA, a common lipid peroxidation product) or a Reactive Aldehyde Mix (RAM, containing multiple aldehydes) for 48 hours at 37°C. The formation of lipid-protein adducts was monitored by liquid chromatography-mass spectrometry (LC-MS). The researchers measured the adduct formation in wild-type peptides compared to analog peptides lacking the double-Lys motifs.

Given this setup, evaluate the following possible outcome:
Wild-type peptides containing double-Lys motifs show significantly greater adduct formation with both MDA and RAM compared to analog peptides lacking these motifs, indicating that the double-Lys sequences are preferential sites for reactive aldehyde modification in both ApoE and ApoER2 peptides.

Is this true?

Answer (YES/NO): YES